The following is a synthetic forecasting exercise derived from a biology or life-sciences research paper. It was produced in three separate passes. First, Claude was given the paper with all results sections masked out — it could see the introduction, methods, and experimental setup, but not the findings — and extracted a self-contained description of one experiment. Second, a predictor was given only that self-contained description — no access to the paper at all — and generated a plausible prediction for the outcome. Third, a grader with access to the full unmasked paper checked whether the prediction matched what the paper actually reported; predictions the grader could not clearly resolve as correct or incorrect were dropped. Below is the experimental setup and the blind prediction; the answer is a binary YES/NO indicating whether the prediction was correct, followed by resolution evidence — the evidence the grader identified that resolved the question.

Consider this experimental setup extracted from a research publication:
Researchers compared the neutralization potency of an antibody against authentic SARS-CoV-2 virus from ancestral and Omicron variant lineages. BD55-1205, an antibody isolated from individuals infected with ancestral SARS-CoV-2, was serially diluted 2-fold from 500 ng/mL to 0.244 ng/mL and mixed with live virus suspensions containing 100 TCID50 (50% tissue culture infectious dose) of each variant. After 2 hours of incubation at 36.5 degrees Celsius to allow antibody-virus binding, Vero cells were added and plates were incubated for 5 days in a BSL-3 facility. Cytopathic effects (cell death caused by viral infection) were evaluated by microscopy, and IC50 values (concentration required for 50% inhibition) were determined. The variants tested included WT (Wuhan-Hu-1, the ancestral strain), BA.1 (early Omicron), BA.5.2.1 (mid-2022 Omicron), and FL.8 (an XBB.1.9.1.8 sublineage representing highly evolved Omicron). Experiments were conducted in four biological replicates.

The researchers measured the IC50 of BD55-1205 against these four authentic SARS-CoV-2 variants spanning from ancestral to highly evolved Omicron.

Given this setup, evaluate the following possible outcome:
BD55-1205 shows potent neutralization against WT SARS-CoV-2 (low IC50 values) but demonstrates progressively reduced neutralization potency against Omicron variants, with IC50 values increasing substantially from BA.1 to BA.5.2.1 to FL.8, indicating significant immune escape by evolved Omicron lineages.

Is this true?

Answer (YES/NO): NO